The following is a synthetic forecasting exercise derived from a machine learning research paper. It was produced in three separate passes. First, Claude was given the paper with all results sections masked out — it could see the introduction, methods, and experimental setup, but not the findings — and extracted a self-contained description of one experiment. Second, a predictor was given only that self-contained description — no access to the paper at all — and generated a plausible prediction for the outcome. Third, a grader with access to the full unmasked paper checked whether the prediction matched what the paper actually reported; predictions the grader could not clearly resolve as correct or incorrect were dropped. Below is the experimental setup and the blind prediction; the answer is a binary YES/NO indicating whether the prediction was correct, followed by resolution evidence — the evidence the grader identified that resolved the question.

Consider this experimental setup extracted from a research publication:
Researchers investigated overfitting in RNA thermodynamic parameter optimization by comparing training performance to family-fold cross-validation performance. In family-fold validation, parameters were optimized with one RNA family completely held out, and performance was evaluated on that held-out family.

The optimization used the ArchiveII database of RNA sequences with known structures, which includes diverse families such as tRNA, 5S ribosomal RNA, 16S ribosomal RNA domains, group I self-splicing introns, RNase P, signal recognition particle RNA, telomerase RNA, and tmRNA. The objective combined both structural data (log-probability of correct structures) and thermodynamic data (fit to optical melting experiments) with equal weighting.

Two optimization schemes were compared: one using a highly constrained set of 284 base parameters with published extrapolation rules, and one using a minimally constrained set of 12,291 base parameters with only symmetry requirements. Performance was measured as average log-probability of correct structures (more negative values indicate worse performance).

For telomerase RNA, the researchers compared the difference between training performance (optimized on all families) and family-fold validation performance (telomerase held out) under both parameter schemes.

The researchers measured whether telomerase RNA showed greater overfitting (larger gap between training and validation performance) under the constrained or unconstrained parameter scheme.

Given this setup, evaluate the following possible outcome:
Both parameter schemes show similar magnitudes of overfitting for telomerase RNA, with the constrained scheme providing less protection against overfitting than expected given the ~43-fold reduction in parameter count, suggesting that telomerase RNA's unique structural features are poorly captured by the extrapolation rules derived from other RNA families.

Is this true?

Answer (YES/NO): NO